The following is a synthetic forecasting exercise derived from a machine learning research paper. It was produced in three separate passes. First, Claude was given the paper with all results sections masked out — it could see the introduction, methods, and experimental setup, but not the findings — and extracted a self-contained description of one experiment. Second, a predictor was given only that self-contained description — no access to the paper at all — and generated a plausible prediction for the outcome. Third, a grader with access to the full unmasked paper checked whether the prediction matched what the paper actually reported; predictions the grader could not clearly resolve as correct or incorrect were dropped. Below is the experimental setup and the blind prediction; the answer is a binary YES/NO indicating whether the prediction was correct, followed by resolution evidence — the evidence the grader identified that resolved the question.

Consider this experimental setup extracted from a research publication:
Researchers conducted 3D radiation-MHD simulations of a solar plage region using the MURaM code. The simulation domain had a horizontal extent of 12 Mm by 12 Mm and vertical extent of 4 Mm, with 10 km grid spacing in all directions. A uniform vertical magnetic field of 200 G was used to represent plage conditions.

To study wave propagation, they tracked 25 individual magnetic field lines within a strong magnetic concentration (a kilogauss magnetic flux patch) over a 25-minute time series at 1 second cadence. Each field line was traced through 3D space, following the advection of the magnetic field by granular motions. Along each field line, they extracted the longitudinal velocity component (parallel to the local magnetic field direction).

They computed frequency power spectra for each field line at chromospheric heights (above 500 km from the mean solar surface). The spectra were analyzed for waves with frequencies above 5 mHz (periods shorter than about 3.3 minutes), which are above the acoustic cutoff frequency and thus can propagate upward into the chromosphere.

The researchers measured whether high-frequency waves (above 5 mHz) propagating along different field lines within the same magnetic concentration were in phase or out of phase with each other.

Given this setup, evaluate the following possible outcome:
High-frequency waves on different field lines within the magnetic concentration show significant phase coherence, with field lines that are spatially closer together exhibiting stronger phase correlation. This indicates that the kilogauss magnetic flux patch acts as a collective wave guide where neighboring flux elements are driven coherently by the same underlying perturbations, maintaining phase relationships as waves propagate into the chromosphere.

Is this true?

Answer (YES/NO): NO